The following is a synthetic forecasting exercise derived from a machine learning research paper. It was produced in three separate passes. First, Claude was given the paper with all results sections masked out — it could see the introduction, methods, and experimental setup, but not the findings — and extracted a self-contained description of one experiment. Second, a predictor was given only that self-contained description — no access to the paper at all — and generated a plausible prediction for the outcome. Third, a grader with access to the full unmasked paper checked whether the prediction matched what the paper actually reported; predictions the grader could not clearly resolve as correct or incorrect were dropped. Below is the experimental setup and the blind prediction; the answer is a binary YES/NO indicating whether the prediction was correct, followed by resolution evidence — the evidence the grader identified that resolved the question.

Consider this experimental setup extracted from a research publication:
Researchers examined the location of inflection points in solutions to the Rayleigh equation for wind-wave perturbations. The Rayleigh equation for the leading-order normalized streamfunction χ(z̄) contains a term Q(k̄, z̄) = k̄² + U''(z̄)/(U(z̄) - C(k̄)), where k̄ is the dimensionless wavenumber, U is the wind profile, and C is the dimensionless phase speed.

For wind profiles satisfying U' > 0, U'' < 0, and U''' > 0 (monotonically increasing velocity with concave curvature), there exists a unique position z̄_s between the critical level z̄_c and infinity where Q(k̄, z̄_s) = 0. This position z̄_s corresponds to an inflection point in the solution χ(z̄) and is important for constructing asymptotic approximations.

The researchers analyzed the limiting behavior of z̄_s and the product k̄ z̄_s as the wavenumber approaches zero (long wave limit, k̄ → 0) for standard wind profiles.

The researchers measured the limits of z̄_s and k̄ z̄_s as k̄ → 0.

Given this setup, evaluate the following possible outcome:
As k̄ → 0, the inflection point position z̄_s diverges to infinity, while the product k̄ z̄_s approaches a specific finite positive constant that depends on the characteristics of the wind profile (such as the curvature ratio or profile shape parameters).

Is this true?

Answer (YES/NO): NO